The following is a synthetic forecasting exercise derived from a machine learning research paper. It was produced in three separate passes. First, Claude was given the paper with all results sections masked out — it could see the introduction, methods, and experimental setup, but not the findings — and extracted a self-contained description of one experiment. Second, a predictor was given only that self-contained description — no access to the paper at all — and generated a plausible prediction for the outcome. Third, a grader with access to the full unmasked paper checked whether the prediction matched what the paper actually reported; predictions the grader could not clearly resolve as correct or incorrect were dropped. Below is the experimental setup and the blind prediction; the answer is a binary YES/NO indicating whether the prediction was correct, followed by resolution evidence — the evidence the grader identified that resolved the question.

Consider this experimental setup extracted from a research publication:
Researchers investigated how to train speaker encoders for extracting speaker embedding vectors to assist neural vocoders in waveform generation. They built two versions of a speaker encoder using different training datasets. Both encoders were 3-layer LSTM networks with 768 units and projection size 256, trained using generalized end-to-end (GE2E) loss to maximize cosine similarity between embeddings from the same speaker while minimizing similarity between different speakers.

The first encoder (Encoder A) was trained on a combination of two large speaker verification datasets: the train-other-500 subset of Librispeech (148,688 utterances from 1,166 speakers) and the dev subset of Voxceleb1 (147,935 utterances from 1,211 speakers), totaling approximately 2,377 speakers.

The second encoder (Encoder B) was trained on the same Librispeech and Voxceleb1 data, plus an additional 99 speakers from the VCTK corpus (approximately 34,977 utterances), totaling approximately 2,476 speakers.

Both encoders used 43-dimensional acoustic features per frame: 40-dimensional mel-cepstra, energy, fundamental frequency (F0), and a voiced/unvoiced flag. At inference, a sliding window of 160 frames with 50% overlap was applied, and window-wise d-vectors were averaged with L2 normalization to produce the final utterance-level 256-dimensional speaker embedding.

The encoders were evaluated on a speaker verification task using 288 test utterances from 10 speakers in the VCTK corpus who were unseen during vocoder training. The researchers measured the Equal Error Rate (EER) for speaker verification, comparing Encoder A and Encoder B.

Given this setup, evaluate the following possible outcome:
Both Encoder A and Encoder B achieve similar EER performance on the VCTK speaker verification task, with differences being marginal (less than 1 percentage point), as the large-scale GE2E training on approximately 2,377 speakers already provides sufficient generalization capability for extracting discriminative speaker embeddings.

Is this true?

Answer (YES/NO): NO